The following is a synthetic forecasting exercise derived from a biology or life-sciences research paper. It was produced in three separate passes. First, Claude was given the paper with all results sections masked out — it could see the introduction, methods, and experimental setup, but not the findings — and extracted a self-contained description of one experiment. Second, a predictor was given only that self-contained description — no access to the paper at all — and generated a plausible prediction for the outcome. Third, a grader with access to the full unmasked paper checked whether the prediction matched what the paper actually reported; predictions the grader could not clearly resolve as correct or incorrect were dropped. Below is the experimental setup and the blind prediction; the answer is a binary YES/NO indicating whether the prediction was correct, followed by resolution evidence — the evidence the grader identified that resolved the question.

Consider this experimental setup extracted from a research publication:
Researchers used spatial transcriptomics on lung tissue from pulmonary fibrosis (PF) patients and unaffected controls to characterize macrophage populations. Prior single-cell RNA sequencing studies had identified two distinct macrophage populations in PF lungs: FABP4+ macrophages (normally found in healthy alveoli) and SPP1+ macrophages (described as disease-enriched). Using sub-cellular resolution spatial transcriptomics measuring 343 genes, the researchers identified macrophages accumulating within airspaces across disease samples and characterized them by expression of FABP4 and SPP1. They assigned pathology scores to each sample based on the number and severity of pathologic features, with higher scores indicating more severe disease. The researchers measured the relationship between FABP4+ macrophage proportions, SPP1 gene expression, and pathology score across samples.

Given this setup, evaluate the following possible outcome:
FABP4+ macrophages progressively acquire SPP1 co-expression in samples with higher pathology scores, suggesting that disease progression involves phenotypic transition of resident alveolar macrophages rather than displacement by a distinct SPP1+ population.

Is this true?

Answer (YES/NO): NO